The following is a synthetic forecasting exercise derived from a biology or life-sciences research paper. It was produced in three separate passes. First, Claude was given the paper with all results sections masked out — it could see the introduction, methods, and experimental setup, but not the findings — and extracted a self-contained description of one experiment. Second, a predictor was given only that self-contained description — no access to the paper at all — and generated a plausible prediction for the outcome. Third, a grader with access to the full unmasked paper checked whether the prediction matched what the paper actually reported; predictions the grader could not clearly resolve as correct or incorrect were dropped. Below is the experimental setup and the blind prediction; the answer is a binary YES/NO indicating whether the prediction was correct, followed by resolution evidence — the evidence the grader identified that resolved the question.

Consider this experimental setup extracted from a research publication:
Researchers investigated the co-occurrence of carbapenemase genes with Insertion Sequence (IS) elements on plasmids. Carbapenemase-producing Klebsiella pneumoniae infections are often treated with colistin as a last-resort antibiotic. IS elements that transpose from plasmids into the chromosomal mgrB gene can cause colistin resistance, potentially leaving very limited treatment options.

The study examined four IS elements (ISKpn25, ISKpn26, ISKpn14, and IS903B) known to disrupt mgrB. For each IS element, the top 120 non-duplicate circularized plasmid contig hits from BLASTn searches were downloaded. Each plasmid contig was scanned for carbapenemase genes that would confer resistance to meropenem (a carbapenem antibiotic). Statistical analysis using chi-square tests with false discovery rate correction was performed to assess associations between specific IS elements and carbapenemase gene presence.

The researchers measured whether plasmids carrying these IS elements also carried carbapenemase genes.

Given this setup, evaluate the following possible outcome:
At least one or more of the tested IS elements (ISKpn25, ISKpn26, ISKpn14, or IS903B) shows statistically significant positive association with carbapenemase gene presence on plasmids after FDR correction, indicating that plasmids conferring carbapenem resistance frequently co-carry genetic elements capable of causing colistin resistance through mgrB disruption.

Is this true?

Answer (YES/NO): YES